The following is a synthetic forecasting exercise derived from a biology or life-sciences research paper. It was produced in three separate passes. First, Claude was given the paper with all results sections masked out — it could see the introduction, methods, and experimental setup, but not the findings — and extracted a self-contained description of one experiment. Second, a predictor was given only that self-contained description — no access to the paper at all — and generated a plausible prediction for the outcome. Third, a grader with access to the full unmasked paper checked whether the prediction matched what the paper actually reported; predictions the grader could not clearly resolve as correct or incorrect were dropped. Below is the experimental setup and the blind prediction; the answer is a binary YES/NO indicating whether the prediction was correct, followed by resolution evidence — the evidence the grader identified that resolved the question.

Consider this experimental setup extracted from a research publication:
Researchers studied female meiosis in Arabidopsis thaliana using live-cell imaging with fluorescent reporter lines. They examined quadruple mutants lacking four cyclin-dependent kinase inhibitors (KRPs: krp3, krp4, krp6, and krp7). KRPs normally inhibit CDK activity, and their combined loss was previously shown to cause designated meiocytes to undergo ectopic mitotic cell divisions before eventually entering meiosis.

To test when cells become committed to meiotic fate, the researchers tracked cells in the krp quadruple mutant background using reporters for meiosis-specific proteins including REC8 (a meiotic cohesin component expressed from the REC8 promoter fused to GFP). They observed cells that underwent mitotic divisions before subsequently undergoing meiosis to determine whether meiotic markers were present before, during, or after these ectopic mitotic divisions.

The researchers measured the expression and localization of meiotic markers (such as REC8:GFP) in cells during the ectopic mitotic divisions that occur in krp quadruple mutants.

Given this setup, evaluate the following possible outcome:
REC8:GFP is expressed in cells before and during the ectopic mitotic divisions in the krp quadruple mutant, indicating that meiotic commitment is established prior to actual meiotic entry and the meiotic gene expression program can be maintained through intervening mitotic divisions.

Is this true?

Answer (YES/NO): YES